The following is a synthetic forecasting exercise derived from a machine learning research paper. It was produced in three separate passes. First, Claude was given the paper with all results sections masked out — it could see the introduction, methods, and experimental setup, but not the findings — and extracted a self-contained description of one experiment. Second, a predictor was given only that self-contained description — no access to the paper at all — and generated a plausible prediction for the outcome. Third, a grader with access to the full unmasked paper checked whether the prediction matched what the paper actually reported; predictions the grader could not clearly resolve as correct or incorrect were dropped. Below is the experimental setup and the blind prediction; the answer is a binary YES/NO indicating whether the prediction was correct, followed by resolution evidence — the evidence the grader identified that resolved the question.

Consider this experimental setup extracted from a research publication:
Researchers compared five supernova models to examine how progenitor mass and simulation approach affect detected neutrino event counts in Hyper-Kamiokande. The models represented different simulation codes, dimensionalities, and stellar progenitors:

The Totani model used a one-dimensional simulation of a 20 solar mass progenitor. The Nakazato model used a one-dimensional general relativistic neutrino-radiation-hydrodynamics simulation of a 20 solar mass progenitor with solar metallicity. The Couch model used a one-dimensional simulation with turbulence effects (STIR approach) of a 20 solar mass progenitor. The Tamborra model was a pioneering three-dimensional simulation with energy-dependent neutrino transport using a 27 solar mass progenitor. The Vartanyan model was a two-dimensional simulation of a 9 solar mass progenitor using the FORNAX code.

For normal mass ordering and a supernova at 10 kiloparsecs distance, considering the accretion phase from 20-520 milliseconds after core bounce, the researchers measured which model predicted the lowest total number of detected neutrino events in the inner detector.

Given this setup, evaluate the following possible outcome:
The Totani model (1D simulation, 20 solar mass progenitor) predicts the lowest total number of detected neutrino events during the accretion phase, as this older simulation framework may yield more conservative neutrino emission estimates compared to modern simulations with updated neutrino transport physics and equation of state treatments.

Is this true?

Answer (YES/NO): NO